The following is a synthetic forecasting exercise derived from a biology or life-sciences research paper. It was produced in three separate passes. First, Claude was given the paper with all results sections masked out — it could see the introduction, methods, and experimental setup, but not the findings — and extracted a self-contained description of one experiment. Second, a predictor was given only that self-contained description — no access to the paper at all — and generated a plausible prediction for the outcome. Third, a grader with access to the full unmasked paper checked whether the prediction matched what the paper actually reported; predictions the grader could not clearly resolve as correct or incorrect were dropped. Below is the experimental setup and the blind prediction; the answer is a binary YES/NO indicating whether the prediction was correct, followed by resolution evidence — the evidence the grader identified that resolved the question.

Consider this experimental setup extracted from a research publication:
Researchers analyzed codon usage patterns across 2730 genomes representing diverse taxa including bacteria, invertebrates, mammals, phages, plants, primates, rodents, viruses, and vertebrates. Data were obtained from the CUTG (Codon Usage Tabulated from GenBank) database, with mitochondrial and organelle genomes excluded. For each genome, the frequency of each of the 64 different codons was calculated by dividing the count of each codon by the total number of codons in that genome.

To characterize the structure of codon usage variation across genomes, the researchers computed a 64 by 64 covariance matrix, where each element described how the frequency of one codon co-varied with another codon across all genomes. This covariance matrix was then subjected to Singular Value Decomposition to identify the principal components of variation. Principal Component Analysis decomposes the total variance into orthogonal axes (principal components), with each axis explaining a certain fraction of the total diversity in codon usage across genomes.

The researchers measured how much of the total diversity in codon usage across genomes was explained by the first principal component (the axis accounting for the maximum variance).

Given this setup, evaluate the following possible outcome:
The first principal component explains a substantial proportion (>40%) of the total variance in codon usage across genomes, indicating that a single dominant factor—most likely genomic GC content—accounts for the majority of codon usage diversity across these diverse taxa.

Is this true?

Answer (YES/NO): YES